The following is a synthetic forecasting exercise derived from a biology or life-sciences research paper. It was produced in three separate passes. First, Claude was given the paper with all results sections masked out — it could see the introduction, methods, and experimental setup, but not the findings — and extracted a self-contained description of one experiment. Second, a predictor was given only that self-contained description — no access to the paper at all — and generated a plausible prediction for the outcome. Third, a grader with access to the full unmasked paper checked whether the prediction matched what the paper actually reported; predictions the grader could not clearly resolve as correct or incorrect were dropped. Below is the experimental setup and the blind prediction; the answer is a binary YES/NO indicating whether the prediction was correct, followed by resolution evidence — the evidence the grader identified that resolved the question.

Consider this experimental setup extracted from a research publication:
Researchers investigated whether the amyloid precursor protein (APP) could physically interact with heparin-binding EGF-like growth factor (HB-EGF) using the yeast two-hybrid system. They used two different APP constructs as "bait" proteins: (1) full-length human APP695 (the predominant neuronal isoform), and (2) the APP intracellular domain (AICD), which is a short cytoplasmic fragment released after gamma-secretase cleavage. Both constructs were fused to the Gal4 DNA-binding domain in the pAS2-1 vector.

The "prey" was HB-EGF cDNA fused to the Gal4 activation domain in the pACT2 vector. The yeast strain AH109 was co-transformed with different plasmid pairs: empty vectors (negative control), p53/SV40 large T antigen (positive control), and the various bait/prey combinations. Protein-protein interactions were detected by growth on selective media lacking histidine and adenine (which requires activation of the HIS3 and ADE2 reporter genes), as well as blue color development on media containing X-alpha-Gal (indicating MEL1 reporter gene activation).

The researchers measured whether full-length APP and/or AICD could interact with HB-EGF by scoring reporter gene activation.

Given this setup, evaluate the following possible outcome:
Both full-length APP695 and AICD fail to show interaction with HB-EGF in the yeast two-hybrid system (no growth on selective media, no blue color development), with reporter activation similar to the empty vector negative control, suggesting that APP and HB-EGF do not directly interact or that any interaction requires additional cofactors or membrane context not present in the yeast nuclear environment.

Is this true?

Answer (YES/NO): NO